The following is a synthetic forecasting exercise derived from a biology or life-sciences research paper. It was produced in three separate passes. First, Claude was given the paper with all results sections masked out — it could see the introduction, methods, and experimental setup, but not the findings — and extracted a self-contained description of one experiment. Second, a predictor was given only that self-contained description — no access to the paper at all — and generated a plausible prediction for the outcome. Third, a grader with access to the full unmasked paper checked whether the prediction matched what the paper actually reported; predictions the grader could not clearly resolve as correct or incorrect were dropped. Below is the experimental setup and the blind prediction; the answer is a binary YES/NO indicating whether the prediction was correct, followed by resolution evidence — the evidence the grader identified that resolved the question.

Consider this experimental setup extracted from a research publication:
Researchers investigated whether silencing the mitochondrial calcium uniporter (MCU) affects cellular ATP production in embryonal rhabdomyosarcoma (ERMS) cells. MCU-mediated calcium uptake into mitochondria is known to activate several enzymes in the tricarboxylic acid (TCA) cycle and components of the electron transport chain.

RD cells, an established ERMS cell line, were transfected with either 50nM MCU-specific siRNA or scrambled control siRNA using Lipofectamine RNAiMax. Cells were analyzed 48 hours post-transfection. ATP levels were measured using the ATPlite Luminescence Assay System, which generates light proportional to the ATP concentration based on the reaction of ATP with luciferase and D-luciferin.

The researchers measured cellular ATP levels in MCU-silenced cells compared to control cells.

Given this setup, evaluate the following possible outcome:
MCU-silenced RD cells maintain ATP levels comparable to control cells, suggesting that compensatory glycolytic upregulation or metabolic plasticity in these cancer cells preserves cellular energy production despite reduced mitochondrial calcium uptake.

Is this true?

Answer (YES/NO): NO